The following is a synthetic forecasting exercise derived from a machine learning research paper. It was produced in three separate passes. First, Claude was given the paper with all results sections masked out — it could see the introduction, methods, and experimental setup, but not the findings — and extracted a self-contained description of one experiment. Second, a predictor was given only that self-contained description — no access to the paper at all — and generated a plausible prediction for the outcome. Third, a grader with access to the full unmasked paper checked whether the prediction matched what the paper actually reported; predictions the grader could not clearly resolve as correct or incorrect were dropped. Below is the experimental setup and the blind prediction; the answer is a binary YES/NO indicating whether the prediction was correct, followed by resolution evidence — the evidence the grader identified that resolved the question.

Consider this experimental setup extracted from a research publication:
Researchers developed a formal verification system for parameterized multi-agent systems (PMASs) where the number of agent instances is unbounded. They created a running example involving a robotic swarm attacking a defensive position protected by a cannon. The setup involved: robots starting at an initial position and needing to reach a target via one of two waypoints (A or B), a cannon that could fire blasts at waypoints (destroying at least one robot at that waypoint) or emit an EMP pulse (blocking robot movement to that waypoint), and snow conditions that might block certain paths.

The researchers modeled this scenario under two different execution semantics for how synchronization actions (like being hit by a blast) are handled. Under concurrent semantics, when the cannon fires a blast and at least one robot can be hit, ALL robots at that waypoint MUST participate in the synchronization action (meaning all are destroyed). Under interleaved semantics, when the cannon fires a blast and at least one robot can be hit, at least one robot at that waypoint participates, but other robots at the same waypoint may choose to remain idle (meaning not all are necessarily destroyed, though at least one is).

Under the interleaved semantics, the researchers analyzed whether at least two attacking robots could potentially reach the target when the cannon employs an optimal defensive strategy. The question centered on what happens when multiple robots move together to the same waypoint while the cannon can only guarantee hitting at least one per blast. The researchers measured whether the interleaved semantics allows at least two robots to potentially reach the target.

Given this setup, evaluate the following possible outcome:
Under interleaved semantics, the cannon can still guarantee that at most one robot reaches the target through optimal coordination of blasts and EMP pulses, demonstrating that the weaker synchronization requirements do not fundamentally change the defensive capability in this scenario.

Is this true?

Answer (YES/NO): NO